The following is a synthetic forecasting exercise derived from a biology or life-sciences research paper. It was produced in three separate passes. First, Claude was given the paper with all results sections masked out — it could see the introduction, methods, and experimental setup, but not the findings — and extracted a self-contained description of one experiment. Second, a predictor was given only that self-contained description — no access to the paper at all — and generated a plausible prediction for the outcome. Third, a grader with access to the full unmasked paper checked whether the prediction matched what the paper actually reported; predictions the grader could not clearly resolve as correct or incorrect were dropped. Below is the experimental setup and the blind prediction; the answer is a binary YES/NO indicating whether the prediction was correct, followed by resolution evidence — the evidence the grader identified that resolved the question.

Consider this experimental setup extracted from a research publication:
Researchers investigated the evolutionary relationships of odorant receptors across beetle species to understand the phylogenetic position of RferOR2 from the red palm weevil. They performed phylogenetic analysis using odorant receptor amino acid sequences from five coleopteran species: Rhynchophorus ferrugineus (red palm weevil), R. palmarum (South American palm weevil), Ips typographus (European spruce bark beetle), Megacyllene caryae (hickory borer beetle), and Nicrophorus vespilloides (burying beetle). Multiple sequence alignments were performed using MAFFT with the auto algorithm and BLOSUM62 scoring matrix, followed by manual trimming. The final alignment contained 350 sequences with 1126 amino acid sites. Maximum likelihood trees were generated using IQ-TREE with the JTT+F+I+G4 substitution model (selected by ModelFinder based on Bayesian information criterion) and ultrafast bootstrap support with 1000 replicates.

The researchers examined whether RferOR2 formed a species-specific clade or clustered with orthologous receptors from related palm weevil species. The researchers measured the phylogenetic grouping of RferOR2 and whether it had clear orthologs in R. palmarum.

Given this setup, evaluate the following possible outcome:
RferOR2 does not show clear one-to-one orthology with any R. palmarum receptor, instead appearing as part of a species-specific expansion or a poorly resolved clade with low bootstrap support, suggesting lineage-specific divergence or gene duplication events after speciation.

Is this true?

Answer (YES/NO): NO